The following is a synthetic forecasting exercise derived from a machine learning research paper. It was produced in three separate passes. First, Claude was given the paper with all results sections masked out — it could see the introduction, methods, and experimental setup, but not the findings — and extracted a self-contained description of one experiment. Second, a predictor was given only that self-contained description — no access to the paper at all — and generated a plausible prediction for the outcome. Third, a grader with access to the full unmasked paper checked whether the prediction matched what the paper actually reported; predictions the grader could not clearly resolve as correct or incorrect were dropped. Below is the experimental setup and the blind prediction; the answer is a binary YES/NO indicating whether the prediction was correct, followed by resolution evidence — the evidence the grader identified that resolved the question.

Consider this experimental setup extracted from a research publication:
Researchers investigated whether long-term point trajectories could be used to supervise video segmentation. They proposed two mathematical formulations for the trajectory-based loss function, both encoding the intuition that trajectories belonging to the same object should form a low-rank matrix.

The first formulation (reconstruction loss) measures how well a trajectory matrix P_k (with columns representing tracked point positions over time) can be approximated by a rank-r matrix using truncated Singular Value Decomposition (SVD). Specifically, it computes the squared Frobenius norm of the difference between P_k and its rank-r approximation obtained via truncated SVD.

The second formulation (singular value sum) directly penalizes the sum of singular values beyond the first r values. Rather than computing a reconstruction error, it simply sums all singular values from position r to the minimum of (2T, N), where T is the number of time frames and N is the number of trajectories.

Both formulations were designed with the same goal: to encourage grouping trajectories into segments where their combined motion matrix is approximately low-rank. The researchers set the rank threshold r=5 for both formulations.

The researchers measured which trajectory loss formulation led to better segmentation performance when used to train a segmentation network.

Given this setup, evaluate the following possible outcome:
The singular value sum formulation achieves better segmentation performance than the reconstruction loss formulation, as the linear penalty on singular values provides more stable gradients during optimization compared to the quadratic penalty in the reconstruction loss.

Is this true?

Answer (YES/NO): YES